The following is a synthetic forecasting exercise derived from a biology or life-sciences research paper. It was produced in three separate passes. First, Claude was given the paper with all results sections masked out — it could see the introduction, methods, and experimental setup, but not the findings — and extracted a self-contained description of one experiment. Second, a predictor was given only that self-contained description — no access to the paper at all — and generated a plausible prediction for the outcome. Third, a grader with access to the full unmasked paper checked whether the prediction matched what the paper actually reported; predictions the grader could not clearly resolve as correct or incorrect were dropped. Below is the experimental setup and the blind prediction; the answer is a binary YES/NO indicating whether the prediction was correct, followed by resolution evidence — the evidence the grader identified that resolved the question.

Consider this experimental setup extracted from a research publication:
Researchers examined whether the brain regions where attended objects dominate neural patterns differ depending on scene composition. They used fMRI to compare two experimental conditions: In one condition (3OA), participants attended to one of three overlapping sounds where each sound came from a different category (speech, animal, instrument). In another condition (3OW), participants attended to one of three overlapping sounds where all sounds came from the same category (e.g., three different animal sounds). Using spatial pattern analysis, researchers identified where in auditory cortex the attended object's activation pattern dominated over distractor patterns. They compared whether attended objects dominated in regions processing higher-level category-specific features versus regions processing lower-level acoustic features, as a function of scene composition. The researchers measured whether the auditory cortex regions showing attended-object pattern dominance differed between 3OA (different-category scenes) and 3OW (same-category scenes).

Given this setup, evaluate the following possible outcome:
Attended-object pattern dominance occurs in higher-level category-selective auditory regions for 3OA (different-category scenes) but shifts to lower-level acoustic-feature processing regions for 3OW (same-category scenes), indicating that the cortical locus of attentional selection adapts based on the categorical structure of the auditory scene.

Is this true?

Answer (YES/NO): YES